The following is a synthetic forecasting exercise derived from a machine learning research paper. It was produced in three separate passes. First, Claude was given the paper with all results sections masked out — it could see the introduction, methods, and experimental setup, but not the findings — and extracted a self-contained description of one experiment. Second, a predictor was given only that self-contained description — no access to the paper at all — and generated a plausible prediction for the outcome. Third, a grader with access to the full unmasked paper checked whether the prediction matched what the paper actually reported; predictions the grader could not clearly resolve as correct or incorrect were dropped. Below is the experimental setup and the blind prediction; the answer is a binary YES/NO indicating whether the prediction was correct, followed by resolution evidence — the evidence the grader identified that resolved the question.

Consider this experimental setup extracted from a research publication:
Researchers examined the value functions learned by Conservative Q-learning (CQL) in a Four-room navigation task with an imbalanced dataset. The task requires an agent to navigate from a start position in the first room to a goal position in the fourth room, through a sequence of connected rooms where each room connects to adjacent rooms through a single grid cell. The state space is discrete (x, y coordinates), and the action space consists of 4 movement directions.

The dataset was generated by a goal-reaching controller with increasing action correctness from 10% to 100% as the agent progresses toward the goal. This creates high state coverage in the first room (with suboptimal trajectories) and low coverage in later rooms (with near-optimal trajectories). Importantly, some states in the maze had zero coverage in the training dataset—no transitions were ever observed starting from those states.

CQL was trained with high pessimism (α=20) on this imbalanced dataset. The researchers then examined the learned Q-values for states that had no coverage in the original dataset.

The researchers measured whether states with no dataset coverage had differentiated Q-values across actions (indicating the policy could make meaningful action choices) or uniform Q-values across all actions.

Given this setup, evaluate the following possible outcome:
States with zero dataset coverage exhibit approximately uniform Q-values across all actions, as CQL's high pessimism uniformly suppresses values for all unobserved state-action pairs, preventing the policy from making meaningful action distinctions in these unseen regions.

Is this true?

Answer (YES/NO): YES